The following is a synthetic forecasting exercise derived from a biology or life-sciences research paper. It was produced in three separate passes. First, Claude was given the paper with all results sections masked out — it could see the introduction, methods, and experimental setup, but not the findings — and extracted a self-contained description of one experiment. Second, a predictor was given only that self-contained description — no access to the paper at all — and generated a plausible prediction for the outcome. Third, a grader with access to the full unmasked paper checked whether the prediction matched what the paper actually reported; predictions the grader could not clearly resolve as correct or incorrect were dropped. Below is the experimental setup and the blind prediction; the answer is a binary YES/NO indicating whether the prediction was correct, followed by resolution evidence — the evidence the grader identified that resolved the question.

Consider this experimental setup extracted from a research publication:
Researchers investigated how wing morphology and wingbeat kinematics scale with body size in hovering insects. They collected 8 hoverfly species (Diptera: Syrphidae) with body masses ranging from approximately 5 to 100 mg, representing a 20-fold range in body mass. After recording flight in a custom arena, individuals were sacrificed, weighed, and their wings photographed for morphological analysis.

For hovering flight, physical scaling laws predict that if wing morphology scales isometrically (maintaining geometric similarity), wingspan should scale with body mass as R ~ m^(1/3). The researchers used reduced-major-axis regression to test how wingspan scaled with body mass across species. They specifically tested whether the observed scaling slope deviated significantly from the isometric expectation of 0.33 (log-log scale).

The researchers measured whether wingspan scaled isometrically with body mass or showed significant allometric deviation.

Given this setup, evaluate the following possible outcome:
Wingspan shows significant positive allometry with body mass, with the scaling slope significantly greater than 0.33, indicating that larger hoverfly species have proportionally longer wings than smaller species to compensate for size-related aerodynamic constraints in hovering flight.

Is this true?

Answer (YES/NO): NO